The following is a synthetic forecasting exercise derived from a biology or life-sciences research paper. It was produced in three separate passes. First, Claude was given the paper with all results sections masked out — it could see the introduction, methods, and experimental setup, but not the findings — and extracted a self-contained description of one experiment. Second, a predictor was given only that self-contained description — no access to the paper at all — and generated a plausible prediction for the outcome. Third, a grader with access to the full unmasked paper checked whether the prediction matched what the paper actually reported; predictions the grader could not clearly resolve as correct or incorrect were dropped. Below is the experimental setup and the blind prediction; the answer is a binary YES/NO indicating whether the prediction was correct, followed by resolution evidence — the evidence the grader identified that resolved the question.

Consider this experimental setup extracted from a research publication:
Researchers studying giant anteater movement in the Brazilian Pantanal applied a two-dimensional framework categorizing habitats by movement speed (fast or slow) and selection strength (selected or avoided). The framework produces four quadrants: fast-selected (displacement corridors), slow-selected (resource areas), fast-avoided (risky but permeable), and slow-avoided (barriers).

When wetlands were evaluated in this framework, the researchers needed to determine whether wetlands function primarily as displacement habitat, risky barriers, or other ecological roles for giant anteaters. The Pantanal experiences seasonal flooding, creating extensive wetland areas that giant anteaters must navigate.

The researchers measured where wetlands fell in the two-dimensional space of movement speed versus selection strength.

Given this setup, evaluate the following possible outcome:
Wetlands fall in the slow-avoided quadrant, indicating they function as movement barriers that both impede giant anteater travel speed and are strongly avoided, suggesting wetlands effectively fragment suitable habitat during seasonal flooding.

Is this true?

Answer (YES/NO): NO